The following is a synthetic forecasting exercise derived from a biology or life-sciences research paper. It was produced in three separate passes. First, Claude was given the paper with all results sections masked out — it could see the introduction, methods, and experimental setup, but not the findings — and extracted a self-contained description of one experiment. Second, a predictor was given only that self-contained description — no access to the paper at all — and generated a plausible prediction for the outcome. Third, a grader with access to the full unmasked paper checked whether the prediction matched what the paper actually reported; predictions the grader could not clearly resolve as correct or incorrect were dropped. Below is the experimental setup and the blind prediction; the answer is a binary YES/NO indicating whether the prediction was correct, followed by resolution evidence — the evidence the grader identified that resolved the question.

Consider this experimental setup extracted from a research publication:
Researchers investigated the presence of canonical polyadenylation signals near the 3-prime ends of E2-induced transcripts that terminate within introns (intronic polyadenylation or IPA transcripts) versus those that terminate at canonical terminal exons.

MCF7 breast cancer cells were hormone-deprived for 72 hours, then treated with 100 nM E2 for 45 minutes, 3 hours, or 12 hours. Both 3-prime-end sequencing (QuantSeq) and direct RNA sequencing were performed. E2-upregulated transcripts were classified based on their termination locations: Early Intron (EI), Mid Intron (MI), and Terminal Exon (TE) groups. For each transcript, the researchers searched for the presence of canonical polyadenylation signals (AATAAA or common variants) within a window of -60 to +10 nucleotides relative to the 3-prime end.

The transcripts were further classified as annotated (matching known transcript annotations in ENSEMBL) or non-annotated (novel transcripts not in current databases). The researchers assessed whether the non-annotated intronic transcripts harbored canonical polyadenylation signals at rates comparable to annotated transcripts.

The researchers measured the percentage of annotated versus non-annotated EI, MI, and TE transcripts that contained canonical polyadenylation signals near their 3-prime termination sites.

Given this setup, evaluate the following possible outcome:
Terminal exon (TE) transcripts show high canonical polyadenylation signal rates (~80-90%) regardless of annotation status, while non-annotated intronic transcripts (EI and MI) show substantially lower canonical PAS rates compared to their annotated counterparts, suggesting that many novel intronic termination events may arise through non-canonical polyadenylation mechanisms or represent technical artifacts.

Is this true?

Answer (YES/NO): NO